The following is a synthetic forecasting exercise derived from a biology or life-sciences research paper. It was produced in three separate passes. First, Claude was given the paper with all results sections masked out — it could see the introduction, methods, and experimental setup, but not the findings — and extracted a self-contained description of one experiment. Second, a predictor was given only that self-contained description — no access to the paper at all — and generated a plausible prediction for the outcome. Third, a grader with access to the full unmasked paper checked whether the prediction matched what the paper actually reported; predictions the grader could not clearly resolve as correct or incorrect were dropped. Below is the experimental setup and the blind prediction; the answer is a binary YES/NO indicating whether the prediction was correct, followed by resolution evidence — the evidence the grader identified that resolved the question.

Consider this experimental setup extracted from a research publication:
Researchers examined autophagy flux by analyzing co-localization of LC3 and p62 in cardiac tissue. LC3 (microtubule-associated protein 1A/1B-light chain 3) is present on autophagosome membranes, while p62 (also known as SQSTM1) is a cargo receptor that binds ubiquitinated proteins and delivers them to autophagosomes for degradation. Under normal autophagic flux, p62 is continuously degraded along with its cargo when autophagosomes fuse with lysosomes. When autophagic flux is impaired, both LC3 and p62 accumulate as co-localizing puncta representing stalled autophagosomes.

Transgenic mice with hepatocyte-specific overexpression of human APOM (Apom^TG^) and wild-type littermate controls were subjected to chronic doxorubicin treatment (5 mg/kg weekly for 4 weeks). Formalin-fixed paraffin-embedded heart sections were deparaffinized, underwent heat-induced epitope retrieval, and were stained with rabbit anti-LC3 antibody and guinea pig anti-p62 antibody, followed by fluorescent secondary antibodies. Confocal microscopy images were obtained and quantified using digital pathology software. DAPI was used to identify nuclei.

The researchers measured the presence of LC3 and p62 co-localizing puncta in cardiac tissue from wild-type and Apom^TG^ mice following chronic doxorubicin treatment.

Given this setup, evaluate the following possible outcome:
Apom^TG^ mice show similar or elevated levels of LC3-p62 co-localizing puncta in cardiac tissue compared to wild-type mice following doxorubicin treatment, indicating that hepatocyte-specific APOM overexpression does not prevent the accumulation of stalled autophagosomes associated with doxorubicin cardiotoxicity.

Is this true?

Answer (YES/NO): NO